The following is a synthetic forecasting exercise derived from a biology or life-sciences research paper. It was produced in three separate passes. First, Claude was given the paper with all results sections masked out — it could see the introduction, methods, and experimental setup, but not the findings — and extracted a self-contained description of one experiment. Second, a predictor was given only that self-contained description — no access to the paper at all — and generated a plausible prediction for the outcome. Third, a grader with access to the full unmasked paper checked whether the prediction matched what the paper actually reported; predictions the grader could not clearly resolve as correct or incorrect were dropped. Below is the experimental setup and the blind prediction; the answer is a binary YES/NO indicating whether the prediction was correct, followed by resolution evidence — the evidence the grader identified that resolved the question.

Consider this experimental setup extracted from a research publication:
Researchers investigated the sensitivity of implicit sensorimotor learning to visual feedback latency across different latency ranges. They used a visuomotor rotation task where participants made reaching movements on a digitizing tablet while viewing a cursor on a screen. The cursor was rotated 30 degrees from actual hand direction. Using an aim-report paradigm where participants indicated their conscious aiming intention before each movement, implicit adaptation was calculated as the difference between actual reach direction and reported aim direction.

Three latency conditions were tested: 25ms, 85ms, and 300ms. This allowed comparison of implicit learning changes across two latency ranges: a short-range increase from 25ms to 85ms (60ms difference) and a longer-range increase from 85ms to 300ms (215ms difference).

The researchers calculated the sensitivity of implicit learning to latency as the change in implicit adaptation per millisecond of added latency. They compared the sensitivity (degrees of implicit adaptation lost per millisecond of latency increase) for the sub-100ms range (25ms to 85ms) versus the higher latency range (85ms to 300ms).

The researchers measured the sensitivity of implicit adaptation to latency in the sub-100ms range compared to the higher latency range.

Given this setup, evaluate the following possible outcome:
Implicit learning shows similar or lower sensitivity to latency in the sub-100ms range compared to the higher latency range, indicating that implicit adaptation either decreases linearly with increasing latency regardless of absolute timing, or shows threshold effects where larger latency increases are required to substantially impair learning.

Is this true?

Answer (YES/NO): NO